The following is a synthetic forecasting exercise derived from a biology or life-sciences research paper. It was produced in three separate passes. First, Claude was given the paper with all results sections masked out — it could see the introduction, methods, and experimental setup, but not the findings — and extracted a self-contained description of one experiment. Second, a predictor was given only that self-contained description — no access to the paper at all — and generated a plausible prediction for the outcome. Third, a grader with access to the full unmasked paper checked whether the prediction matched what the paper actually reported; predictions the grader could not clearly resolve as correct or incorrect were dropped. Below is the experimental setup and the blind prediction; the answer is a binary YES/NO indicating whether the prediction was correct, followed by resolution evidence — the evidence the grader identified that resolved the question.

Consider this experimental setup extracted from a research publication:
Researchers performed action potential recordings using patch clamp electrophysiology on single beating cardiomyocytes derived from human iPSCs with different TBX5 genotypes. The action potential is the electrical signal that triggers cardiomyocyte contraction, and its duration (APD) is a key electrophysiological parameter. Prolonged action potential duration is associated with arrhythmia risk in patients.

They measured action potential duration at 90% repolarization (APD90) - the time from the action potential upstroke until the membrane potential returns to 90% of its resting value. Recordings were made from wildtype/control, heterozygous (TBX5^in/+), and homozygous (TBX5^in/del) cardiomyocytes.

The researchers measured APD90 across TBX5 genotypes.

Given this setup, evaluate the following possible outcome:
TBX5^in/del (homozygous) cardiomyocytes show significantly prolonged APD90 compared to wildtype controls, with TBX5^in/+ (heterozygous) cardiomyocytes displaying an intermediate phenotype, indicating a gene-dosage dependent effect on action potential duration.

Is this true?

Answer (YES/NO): NO